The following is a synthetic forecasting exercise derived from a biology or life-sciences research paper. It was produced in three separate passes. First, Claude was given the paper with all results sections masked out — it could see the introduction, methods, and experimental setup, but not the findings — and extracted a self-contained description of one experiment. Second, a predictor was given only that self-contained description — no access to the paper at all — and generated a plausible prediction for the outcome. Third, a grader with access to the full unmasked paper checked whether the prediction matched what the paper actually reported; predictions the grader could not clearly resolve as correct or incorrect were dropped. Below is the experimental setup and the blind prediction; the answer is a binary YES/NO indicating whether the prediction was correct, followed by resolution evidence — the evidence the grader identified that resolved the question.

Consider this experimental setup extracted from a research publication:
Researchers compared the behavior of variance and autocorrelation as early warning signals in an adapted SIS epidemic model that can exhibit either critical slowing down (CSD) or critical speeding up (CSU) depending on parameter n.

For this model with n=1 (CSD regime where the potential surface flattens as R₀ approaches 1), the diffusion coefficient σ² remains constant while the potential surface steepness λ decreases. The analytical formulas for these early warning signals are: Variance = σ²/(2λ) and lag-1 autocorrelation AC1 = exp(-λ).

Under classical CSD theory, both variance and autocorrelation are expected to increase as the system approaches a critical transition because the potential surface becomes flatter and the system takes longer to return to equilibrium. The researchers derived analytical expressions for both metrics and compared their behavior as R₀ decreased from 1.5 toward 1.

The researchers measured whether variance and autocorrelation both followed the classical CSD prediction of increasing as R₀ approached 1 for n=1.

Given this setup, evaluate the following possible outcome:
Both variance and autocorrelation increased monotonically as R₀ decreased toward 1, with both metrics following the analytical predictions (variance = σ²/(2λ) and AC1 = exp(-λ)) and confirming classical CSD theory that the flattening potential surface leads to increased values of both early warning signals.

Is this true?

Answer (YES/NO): NO